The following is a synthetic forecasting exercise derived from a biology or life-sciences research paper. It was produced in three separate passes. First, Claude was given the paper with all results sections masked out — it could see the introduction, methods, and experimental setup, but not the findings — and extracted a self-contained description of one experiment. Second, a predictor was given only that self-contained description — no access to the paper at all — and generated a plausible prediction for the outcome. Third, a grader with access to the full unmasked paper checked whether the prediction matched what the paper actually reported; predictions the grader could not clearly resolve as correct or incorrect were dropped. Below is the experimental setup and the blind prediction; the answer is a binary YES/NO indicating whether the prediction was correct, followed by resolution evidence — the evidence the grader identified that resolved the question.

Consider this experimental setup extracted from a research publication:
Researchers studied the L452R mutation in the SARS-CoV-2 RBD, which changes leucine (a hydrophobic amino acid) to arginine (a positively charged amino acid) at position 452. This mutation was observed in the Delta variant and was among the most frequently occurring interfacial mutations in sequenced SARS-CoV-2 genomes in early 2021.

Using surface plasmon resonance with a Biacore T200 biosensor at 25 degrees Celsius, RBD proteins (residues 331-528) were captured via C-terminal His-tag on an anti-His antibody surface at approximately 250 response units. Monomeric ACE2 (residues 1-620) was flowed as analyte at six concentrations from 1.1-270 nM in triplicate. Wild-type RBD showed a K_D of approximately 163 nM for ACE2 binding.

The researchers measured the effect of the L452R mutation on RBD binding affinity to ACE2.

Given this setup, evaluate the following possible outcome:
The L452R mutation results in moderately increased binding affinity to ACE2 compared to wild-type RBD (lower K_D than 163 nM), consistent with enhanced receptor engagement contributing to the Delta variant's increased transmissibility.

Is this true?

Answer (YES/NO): NO